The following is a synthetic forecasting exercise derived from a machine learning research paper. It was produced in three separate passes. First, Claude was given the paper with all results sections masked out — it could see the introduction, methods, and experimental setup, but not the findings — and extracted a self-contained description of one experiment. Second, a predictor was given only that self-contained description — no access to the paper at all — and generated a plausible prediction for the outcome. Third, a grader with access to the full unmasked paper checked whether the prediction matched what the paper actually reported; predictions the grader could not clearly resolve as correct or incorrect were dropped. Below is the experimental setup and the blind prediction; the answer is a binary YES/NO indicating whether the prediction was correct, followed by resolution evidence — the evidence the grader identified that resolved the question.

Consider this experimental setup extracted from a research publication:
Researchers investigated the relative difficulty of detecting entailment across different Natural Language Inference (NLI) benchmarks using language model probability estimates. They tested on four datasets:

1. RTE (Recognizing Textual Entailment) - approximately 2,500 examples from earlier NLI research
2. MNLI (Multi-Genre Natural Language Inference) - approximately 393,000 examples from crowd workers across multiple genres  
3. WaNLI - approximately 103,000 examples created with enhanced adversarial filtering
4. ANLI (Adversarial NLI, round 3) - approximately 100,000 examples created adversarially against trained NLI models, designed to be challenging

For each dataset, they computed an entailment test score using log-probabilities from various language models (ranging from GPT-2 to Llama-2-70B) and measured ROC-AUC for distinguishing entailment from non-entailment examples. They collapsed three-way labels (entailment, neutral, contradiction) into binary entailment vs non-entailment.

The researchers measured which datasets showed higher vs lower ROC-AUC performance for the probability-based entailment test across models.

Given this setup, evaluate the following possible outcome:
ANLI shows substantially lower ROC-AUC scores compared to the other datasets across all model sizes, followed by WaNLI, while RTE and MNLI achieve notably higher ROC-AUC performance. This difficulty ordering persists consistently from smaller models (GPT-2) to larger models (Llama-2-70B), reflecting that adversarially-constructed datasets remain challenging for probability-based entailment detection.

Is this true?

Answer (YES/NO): YES